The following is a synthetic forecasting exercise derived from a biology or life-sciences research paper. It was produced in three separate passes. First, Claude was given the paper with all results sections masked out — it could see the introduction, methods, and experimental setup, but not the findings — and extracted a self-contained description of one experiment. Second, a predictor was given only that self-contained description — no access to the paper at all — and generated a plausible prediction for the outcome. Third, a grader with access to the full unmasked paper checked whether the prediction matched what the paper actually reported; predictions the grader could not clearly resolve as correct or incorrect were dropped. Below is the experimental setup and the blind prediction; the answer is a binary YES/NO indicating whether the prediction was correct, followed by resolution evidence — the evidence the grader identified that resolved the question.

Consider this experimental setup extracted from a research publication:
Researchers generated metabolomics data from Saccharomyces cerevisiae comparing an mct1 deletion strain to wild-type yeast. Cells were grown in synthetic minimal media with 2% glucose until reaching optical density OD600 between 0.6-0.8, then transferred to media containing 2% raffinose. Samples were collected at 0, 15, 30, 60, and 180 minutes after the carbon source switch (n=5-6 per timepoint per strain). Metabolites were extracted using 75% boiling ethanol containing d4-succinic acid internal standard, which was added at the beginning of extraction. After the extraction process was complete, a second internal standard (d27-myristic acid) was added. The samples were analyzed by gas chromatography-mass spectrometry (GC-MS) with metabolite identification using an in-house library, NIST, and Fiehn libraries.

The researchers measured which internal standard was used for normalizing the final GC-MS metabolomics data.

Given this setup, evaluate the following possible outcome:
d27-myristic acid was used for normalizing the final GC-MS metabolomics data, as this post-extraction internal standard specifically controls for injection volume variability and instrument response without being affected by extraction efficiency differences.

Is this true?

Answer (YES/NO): NO